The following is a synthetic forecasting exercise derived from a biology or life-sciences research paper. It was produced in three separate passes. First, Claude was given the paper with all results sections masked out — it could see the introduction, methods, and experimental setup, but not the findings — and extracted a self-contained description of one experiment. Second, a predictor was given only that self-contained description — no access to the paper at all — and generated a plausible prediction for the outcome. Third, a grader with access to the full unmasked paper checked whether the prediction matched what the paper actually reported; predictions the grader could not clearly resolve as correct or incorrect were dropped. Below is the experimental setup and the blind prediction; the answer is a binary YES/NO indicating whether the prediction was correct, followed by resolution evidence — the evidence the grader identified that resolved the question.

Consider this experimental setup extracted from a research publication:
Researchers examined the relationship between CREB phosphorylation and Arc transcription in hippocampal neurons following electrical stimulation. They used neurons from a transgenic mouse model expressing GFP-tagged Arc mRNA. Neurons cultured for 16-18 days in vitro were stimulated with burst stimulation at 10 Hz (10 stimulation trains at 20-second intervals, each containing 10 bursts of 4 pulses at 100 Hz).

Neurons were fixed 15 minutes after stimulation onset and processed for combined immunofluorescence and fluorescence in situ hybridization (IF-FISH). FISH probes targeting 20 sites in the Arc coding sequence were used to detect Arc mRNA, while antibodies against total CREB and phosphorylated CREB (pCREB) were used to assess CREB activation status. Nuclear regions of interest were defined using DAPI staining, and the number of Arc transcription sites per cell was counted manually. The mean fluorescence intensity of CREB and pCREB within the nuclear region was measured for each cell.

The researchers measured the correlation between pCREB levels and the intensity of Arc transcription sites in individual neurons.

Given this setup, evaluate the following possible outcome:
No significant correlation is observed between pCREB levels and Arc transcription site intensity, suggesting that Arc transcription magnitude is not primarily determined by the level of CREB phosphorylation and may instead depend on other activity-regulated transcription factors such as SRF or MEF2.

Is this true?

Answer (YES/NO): YES